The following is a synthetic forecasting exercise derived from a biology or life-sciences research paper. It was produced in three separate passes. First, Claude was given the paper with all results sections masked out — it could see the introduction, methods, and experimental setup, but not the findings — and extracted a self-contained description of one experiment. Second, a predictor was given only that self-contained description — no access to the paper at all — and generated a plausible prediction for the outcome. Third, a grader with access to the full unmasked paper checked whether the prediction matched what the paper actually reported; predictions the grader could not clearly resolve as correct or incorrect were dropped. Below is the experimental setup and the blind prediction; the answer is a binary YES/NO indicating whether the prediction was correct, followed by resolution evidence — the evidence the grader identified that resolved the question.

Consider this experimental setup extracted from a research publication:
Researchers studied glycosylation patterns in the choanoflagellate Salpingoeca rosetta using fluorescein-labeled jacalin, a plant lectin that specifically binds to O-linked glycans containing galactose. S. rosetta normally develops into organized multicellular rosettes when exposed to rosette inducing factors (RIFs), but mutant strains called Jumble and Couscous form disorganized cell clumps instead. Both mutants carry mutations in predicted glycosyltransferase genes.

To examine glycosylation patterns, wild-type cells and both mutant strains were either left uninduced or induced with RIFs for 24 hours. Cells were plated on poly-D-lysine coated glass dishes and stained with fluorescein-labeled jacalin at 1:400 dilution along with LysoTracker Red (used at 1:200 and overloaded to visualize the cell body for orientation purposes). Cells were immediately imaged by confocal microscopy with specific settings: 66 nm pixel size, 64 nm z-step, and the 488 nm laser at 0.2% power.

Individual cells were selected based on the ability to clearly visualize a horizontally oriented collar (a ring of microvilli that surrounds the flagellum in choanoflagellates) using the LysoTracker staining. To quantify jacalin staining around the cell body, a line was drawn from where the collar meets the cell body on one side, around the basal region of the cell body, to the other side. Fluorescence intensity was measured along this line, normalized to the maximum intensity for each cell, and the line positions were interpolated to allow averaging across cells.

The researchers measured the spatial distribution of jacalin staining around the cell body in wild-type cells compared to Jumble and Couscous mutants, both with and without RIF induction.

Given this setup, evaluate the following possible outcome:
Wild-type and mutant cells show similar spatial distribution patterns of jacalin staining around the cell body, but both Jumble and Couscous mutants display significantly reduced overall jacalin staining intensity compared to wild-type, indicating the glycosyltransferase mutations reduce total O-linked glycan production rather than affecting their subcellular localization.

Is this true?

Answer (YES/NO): NO